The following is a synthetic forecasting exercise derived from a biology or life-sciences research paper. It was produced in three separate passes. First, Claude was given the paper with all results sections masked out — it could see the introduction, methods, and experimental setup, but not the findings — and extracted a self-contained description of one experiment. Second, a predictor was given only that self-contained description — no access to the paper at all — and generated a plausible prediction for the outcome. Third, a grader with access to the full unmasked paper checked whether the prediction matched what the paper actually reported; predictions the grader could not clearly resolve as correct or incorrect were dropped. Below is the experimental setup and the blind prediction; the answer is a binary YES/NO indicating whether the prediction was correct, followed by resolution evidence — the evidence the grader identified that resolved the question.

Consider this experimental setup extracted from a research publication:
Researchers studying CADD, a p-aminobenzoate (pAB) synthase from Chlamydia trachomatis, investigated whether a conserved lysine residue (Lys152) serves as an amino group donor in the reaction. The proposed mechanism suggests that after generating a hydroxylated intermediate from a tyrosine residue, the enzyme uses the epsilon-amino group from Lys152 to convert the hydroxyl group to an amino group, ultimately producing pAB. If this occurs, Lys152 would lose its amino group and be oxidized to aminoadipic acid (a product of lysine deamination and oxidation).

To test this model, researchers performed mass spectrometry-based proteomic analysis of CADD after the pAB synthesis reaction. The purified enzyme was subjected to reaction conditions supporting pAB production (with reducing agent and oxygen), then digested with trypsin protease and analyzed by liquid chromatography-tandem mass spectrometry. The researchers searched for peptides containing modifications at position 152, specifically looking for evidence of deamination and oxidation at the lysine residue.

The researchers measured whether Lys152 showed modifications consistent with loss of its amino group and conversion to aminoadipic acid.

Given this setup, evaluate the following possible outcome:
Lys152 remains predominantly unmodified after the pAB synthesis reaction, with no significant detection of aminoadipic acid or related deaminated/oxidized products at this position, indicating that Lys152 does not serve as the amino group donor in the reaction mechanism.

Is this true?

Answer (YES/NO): NO